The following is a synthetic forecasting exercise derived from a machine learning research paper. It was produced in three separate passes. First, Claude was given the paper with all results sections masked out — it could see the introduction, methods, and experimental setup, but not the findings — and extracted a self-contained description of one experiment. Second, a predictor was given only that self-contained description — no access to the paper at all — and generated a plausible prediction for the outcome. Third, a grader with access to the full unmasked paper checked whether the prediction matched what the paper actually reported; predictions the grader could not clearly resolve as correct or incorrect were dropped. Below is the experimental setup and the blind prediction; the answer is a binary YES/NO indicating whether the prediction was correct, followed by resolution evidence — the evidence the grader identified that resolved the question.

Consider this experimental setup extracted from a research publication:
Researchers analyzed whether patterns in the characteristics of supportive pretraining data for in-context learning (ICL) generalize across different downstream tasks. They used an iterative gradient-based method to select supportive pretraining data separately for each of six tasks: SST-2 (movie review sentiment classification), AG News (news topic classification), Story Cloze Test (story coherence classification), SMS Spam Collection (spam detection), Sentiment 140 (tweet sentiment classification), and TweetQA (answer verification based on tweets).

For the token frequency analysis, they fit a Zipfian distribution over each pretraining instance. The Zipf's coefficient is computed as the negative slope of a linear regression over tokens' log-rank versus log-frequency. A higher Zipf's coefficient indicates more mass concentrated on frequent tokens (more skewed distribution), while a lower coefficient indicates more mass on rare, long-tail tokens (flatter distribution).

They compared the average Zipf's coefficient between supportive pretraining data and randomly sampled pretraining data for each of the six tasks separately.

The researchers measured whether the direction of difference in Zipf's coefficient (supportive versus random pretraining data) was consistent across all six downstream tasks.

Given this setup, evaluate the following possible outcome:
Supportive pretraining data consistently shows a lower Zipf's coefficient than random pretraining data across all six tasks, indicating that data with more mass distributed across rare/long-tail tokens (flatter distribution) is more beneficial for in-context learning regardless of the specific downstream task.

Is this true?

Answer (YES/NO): YES